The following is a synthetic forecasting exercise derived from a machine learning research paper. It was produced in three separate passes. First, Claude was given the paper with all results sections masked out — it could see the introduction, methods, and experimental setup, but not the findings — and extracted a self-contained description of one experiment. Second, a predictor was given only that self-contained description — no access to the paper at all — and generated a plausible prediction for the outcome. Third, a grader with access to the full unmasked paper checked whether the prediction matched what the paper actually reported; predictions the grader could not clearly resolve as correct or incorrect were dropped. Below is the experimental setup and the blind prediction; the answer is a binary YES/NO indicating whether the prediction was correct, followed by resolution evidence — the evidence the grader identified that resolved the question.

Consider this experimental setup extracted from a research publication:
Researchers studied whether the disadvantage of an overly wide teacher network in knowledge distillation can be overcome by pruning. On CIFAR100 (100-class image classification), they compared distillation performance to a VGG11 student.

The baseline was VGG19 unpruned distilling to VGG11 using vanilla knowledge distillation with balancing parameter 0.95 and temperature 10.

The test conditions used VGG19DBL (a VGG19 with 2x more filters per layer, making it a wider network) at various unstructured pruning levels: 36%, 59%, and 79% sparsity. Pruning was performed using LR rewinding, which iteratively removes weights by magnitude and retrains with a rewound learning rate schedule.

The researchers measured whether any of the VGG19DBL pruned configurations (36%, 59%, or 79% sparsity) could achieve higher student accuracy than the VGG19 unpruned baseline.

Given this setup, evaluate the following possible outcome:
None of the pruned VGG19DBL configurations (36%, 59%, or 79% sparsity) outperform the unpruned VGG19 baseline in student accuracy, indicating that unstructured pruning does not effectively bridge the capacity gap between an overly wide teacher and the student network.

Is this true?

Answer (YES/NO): NO